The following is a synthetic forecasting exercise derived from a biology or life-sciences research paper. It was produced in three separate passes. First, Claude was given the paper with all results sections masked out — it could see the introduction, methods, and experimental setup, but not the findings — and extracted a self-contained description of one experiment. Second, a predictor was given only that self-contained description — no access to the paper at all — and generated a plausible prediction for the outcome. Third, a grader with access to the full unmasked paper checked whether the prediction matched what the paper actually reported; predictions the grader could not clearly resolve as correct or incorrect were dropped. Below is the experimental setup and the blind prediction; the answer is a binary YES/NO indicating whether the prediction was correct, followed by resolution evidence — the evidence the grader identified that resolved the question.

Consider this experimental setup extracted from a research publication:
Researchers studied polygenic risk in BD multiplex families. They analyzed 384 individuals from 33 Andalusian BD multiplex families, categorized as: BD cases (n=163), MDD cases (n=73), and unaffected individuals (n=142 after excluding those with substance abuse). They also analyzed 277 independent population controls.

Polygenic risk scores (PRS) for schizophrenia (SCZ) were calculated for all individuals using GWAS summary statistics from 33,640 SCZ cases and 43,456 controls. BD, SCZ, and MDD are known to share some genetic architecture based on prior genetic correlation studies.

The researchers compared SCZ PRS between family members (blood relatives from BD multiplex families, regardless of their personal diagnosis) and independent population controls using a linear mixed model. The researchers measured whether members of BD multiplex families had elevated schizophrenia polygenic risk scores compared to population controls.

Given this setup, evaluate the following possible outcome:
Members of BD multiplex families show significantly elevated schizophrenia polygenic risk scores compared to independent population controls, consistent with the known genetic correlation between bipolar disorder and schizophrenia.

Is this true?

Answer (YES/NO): YES